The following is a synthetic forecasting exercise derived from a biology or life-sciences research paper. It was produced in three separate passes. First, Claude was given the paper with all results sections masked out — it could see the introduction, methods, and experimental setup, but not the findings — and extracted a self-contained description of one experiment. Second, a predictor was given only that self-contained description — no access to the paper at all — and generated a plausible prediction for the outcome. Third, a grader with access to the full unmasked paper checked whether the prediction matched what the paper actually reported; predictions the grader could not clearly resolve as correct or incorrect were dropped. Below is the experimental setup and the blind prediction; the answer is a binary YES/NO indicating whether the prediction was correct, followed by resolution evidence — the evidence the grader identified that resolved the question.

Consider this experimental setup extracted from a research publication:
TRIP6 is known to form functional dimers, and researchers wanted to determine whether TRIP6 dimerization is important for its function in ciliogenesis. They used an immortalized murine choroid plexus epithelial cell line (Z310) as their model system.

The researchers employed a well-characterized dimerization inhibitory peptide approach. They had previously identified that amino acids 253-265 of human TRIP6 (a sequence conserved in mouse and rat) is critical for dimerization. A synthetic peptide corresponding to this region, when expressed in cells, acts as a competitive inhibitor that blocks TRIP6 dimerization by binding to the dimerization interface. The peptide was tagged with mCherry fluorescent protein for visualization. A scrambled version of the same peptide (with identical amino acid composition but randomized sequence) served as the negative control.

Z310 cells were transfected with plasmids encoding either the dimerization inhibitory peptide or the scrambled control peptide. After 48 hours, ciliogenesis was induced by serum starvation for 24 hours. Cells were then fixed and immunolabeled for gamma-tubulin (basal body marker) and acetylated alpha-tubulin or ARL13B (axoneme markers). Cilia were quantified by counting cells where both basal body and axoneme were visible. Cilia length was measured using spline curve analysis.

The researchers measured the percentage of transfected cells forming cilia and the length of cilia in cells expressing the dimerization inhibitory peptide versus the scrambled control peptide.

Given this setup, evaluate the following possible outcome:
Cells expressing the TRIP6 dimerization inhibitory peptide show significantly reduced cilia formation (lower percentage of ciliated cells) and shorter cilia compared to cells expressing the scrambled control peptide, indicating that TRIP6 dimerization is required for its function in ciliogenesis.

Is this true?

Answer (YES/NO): YES